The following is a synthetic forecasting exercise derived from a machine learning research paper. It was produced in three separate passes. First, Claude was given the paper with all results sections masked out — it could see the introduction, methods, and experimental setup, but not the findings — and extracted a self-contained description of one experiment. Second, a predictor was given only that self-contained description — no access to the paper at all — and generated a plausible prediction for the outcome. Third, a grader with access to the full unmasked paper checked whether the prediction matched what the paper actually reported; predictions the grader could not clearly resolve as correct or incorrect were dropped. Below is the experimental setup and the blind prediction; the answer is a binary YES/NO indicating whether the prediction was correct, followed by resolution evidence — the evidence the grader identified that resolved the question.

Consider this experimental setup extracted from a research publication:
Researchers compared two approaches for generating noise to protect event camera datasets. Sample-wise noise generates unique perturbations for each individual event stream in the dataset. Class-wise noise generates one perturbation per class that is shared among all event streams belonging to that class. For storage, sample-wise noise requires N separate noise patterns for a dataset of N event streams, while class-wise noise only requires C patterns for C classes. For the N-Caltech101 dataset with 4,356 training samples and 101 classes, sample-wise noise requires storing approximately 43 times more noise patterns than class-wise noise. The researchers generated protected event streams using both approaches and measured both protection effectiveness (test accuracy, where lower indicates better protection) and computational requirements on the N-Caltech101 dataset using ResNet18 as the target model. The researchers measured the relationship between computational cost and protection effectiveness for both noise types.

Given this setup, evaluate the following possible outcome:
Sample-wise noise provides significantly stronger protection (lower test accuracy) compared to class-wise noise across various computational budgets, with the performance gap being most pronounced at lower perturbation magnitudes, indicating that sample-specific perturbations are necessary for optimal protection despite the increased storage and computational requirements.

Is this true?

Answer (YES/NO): NO